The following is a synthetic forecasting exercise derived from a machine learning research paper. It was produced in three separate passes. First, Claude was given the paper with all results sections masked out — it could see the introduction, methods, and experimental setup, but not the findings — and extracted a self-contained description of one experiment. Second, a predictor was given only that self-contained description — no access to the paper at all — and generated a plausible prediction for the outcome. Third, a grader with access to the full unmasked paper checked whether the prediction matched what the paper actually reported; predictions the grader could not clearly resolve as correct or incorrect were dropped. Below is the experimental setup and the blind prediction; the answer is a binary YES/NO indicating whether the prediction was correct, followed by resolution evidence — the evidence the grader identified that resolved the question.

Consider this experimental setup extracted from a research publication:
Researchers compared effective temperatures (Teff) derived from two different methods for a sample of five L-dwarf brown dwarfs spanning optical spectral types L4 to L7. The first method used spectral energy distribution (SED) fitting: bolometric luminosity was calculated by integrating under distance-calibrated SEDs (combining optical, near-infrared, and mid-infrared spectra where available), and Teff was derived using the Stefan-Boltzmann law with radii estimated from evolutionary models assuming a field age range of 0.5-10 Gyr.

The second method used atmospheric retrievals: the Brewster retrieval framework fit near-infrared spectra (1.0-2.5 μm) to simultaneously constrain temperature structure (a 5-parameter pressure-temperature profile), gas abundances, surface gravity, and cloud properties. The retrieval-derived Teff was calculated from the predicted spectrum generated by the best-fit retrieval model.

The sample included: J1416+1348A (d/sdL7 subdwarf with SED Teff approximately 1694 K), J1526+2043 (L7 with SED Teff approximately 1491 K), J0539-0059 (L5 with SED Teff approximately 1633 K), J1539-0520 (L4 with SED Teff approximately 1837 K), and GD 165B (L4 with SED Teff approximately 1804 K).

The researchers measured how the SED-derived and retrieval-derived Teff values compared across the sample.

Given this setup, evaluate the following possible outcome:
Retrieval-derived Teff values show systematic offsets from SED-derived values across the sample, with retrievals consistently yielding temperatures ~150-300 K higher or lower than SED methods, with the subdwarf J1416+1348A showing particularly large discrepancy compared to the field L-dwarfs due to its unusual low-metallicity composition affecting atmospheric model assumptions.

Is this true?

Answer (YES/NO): NO